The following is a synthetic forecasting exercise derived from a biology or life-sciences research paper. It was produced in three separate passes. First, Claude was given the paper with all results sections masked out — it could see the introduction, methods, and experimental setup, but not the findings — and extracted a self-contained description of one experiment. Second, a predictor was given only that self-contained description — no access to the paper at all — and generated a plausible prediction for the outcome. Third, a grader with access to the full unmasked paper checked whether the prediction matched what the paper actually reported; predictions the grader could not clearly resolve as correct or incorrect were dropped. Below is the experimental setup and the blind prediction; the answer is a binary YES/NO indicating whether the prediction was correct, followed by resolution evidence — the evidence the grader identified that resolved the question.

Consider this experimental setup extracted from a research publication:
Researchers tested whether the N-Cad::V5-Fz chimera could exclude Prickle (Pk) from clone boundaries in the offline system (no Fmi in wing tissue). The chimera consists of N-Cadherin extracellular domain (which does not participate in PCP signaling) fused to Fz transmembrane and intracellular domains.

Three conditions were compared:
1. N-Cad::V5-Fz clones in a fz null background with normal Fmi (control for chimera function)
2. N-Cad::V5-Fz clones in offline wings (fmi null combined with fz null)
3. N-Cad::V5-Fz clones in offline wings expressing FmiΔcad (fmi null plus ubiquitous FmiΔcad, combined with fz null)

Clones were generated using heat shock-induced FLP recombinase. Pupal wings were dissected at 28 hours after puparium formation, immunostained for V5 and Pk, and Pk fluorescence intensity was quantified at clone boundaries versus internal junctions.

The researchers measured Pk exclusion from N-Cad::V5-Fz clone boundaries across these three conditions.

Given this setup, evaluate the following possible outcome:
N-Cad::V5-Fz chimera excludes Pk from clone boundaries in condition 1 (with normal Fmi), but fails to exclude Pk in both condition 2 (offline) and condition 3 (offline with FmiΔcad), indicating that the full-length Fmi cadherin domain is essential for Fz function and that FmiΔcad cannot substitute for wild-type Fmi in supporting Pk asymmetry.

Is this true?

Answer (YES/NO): NO